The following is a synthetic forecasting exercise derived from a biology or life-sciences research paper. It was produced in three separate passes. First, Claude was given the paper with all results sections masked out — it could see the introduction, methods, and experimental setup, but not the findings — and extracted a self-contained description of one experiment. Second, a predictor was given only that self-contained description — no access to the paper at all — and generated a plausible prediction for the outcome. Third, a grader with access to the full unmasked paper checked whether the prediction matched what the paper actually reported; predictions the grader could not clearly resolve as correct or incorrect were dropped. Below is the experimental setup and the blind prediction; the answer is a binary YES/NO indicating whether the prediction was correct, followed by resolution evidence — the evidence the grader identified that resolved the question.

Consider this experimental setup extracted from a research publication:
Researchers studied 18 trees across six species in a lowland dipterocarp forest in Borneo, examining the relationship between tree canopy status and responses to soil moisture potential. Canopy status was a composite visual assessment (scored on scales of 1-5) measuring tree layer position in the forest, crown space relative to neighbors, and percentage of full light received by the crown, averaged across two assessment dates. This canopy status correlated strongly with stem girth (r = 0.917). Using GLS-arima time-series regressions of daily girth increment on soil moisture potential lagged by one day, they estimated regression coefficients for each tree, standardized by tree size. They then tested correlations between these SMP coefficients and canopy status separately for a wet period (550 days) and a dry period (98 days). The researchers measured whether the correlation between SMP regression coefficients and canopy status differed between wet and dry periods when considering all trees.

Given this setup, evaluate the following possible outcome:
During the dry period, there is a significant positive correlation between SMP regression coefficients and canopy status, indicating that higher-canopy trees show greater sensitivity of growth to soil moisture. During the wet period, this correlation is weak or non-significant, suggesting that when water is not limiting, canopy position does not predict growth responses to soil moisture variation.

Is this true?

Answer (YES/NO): NO